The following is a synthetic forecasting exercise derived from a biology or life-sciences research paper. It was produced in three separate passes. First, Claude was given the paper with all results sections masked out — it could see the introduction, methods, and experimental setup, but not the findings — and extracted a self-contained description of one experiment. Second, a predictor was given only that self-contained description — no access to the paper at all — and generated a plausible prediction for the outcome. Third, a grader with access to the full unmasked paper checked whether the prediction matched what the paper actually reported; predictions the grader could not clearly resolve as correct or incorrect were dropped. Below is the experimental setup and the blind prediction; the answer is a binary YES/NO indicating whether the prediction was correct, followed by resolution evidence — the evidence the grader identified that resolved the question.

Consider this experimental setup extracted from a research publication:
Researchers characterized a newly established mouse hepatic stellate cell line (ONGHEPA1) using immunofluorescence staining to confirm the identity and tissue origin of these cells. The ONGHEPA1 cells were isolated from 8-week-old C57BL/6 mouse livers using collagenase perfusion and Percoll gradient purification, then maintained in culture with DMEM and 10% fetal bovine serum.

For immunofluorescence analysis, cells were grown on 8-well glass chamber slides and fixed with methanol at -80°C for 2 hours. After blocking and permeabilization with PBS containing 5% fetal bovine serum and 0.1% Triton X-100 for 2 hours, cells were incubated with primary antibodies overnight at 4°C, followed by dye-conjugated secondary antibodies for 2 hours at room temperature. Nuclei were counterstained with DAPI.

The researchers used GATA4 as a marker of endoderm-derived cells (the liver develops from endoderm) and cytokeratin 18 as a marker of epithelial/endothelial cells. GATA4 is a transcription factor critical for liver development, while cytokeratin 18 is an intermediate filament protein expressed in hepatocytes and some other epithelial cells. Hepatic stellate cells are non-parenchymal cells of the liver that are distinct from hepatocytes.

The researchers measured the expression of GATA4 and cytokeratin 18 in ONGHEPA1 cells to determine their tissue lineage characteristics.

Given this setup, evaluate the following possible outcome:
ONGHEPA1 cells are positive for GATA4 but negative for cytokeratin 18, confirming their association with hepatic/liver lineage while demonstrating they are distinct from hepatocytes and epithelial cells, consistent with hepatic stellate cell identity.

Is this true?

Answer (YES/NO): YES